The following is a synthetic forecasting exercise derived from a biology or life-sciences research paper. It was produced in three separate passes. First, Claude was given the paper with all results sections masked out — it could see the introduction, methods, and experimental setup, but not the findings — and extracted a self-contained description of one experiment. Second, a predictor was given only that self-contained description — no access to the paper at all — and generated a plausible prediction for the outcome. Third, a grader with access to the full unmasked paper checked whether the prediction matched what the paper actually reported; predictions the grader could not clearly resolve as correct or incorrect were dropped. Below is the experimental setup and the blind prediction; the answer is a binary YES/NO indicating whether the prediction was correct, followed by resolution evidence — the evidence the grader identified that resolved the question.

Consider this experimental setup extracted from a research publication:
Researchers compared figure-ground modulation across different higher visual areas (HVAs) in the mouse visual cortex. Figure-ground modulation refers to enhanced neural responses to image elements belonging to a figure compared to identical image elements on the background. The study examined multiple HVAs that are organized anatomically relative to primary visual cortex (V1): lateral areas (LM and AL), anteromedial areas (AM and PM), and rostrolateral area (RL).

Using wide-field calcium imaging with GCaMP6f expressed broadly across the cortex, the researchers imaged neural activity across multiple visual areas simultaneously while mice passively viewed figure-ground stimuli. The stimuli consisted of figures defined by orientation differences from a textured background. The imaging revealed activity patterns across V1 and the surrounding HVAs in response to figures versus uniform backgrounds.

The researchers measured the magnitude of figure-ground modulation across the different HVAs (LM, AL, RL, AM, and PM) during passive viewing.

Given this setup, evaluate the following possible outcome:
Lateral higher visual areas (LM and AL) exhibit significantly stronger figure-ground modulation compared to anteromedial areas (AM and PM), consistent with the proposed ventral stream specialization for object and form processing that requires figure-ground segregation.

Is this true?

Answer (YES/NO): YES